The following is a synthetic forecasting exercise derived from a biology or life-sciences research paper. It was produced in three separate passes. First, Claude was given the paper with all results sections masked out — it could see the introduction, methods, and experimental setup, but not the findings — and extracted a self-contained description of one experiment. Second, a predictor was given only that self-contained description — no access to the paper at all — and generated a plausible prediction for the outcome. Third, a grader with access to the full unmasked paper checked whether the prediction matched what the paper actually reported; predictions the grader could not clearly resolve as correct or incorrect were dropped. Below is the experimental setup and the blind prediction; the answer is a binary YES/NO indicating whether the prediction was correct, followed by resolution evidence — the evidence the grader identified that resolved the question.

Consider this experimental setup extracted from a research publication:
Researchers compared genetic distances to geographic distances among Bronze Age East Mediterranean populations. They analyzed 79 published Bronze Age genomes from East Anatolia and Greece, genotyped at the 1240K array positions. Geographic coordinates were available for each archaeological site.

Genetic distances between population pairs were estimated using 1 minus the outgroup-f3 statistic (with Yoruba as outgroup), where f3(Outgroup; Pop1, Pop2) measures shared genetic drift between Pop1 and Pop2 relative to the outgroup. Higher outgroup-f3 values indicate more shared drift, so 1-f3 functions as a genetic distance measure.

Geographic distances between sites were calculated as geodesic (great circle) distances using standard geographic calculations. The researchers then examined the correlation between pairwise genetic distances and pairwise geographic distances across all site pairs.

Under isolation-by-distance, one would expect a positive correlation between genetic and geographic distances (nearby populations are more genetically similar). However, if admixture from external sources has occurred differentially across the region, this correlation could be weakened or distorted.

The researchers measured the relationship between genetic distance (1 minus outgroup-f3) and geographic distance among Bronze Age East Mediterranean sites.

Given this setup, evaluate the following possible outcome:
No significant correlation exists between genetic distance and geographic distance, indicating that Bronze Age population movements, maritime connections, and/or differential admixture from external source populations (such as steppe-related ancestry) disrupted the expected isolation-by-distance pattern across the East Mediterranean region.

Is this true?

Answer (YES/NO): YES